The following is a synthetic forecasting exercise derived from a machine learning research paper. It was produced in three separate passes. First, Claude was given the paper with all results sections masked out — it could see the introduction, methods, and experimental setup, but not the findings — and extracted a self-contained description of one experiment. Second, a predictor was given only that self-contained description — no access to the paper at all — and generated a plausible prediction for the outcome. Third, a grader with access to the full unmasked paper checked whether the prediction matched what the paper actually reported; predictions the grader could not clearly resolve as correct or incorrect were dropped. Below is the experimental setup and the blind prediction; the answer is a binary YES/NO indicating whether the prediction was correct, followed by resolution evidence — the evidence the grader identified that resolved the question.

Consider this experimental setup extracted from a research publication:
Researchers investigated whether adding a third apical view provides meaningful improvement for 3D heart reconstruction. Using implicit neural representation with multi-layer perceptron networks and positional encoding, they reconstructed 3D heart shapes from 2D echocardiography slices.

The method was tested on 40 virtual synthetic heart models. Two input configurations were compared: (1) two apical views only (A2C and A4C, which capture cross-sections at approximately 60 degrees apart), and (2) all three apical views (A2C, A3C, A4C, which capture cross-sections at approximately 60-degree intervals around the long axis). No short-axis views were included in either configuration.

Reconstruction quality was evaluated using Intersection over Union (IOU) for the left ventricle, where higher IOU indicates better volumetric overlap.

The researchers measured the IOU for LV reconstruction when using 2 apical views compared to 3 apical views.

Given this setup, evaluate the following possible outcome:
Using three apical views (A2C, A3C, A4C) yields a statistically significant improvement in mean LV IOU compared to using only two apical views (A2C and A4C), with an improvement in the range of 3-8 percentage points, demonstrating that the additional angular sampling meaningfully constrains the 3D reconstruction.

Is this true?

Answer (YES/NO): NO